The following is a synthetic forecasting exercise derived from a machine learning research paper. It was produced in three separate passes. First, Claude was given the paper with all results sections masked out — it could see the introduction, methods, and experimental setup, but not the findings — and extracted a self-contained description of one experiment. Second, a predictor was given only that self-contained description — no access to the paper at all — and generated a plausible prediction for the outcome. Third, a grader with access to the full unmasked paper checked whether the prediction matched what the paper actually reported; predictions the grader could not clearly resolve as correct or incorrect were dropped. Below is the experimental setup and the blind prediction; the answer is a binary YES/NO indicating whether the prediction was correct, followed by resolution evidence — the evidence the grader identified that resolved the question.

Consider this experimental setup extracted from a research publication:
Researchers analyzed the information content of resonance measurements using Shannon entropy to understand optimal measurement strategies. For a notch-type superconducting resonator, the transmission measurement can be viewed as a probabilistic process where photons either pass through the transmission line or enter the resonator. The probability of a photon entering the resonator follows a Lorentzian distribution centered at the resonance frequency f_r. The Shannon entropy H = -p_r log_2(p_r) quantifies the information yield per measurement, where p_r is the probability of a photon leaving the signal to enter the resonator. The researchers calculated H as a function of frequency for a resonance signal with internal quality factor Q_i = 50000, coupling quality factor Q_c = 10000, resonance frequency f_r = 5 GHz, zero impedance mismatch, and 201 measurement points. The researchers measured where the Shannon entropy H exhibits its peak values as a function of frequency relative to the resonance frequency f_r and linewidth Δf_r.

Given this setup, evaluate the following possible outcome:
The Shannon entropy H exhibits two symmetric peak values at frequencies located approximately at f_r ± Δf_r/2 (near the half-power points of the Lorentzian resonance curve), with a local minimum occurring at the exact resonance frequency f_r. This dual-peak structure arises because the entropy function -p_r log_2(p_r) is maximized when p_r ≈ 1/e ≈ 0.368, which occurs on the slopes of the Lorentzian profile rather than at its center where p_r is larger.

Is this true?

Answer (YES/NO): YES